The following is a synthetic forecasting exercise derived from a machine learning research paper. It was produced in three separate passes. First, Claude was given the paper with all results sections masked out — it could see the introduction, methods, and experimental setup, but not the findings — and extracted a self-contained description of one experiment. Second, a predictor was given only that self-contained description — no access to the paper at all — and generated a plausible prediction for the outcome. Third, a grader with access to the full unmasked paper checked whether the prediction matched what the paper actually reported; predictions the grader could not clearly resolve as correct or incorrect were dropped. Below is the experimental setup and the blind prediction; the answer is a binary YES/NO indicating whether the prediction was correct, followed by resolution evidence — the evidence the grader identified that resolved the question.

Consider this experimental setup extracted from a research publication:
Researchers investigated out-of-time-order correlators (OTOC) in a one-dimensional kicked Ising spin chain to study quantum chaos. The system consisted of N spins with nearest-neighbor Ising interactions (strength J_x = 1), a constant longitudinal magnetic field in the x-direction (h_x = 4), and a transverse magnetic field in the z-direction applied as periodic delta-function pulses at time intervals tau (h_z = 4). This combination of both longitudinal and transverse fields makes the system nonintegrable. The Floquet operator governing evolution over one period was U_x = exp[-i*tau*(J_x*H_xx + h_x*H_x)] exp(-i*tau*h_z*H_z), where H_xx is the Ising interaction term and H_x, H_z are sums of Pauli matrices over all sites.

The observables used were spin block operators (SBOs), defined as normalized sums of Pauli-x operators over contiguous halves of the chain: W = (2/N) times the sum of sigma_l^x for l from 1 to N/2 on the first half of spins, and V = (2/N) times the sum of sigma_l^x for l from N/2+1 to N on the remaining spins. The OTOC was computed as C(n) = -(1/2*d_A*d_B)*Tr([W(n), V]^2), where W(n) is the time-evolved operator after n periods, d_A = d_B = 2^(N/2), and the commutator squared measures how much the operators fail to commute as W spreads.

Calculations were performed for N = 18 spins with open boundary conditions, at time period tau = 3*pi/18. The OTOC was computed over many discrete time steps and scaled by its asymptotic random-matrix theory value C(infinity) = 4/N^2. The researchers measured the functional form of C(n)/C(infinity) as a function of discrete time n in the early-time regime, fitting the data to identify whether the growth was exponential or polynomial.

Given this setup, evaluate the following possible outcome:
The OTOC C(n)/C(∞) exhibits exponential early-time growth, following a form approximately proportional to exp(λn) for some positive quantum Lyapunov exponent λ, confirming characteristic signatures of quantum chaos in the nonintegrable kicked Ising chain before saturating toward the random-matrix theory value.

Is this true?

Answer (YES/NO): NO